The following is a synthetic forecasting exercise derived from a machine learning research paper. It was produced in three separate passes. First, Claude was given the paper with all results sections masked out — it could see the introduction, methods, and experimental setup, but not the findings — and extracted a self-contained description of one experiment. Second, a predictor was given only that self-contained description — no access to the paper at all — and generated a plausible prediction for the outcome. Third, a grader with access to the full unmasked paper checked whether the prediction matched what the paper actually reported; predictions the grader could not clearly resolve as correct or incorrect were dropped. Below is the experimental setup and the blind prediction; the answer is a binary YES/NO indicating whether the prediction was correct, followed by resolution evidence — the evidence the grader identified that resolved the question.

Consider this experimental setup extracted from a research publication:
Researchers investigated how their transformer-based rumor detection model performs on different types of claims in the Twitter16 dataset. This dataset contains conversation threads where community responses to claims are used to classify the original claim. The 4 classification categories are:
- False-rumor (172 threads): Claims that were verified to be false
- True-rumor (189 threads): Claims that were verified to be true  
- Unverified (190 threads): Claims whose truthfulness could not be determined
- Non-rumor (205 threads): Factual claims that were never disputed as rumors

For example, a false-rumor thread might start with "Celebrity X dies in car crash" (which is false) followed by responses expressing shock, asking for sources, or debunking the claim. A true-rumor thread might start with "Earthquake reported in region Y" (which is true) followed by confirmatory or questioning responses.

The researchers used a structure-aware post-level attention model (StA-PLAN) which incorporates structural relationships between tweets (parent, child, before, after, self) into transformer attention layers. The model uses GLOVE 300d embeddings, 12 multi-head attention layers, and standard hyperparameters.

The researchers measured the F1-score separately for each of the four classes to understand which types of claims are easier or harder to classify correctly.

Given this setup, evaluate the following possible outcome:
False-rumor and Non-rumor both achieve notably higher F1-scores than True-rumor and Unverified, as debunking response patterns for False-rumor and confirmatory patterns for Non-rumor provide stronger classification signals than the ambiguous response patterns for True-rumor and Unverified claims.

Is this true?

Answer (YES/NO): NO